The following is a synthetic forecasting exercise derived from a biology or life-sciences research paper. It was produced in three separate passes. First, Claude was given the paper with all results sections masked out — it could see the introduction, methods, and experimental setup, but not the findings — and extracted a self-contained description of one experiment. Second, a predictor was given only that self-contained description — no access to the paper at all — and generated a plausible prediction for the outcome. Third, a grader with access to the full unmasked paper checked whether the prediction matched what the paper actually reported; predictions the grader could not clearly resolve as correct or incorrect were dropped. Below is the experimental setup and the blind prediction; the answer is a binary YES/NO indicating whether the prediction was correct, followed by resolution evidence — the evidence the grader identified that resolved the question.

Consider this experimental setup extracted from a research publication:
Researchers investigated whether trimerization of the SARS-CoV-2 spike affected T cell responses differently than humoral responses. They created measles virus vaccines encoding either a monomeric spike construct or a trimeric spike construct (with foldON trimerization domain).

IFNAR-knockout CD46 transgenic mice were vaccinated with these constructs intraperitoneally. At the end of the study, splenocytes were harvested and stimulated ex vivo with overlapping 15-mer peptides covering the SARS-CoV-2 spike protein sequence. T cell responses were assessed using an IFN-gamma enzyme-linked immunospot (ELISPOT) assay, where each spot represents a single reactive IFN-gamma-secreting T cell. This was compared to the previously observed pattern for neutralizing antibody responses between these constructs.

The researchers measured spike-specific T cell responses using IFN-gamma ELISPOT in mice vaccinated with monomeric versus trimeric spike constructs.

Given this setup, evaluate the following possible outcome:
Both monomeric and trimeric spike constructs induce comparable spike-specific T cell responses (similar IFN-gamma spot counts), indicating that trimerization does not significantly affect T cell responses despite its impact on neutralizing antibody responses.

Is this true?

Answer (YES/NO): YES